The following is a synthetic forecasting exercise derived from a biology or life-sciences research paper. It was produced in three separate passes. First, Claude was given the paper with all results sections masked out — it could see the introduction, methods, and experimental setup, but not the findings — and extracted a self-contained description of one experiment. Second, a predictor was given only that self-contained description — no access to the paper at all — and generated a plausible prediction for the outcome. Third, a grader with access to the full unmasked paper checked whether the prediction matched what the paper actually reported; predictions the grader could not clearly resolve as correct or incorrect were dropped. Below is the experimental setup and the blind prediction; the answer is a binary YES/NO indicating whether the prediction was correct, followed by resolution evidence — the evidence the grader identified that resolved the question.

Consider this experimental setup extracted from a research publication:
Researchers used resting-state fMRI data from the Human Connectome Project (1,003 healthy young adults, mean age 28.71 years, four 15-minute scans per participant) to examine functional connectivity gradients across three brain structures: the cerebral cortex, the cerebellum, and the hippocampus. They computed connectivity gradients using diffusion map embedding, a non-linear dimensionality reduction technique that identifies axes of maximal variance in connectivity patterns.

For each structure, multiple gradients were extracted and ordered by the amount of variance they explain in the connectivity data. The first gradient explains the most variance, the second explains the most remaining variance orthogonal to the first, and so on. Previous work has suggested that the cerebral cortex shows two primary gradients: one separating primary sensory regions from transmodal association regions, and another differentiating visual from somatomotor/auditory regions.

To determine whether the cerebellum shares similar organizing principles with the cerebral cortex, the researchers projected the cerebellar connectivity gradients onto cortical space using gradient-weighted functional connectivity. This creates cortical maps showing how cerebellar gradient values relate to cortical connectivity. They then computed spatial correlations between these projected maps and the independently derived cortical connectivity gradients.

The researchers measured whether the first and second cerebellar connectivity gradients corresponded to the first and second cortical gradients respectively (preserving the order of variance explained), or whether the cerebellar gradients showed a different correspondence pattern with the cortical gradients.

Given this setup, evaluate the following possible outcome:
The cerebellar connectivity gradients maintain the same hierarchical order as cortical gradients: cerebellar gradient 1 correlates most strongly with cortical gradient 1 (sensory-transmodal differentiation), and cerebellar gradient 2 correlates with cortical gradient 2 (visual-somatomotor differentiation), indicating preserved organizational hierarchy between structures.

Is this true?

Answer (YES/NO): NO